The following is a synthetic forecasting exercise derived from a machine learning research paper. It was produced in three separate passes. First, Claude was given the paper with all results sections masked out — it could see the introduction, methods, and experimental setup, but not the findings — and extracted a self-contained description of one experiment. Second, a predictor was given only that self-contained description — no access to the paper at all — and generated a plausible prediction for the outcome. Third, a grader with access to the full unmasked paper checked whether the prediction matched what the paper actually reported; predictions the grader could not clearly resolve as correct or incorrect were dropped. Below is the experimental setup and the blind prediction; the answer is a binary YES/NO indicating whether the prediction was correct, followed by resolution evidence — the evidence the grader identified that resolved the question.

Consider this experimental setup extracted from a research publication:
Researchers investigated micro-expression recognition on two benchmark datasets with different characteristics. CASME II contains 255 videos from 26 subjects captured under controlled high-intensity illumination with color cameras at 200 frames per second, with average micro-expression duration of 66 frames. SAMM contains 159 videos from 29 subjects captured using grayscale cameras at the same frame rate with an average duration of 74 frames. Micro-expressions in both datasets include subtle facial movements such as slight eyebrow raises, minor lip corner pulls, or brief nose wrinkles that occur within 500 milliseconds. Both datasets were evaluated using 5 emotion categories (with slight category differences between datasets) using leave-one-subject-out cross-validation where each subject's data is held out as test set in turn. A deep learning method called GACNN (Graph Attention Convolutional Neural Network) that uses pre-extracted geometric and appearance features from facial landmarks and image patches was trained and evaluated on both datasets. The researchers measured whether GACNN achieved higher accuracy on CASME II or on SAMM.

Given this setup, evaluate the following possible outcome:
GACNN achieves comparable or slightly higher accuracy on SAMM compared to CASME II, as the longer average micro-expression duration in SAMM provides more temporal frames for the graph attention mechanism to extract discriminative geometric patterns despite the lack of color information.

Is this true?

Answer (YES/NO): NO